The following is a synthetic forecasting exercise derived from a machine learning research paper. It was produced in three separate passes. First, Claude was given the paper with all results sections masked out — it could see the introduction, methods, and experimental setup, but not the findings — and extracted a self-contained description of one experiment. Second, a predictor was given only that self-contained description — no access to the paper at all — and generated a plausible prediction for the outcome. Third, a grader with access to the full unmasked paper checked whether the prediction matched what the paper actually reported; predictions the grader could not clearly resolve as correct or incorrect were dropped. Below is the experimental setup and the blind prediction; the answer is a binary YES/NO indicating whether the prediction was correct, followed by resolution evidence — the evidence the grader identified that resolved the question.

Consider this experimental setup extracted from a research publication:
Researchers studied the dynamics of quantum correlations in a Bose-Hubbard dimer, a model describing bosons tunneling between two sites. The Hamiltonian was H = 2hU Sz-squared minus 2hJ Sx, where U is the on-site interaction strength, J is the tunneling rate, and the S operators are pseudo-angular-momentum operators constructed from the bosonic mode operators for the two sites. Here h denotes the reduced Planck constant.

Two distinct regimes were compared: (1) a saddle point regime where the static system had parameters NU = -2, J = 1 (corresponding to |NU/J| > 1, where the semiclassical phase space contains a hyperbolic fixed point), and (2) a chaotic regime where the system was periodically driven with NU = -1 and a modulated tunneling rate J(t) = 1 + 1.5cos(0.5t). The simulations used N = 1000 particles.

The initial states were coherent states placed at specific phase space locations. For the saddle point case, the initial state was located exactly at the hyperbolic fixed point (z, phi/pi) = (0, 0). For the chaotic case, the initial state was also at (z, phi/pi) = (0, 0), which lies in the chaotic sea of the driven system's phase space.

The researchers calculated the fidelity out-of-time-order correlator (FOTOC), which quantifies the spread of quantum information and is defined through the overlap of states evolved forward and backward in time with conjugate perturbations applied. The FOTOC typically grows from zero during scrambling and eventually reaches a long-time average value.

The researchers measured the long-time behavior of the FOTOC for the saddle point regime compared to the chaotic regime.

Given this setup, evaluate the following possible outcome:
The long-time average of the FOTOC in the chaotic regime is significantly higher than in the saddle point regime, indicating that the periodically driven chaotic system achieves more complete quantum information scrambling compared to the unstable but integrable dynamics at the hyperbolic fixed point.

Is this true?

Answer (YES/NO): YES